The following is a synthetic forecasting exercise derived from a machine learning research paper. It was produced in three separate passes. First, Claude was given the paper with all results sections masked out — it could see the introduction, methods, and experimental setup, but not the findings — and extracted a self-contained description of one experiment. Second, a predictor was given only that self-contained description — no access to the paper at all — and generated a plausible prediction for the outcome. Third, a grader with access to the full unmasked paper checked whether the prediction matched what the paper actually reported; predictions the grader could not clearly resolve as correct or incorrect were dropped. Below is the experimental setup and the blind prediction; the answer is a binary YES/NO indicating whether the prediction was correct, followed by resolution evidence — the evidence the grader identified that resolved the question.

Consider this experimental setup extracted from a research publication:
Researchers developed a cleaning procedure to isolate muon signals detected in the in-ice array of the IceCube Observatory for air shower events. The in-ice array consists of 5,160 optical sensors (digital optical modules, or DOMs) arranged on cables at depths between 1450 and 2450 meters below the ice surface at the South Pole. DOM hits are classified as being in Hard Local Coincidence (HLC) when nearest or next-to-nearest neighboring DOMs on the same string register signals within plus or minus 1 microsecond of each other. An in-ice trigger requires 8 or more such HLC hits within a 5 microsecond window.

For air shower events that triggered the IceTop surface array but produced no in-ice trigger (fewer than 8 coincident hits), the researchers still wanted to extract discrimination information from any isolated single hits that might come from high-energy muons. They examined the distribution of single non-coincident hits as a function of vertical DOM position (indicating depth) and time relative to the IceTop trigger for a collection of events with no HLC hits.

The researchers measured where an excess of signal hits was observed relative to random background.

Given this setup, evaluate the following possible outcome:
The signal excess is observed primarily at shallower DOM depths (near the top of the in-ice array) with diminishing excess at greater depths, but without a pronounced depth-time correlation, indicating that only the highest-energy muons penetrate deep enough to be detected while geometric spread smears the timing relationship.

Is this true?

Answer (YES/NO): NO